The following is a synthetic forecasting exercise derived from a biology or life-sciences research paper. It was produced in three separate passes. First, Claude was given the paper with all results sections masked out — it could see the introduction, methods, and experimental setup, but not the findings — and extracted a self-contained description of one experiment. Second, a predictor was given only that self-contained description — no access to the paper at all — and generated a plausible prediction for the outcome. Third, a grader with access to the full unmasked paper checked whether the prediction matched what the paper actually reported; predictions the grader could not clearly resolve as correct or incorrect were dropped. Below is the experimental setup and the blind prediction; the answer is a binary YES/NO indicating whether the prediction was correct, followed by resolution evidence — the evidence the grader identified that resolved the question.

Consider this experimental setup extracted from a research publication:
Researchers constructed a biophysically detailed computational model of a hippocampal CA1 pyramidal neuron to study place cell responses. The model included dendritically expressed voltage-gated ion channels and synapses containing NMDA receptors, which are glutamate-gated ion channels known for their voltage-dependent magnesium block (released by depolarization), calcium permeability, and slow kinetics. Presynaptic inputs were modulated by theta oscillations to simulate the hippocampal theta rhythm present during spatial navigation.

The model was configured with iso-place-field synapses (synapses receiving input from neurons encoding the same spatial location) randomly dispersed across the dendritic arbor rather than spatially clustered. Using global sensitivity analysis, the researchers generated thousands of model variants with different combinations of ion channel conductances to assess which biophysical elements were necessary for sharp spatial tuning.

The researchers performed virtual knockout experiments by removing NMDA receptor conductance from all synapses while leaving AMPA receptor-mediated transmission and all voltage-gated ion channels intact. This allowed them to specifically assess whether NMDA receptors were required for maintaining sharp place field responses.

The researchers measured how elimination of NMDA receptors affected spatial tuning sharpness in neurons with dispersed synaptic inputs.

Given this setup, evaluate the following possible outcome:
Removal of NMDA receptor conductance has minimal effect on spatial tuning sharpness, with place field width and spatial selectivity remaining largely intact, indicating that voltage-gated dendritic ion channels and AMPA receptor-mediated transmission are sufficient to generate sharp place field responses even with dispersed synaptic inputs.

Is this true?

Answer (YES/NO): NO